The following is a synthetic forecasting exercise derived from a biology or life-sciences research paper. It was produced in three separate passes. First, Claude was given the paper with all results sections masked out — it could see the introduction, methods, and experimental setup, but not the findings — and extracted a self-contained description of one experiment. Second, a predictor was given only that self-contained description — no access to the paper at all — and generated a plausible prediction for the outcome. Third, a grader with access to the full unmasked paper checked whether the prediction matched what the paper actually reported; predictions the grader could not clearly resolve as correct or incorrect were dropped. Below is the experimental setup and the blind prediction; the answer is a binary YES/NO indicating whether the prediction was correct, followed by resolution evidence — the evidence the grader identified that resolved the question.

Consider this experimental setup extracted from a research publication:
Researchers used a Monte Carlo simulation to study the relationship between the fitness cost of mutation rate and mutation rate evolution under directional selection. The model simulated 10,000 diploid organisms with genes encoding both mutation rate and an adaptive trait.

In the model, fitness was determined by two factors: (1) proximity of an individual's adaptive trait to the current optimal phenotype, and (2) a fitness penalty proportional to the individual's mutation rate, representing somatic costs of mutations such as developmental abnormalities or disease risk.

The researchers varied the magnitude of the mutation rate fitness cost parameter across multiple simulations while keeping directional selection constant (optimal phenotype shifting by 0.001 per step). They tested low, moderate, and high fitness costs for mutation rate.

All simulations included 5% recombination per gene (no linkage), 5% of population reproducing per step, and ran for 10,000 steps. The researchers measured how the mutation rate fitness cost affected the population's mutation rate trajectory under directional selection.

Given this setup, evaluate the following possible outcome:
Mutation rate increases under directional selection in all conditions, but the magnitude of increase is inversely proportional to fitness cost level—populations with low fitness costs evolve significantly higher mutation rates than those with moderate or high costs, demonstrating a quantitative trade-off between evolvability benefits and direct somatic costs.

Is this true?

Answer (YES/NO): NO